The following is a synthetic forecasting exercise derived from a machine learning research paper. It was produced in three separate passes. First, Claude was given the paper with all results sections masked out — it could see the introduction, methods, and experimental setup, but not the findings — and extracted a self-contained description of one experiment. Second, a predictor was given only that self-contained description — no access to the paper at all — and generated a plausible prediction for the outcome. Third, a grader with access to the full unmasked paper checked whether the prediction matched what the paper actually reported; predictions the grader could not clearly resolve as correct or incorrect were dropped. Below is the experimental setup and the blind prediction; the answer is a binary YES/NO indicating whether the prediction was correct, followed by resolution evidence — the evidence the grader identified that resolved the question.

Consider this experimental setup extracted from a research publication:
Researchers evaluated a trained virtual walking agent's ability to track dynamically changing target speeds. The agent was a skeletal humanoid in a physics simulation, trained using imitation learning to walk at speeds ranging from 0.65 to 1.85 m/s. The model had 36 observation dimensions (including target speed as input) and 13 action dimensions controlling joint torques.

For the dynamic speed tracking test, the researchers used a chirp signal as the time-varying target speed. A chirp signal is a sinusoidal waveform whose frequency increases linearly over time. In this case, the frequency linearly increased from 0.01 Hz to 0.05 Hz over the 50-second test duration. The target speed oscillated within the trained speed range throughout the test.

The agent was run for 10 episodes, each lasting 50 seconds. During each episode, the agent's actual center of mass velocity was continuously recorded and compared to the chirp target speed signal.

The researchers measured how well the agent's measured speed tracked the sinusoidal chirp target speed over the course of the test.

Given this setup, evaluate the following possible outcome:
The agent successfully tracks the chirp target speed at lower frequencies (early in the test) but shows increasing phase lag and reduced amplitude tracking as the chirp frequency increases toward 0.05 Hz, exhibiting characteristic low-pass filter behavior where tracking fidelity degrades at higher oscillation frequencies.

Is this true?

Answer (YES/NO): NO